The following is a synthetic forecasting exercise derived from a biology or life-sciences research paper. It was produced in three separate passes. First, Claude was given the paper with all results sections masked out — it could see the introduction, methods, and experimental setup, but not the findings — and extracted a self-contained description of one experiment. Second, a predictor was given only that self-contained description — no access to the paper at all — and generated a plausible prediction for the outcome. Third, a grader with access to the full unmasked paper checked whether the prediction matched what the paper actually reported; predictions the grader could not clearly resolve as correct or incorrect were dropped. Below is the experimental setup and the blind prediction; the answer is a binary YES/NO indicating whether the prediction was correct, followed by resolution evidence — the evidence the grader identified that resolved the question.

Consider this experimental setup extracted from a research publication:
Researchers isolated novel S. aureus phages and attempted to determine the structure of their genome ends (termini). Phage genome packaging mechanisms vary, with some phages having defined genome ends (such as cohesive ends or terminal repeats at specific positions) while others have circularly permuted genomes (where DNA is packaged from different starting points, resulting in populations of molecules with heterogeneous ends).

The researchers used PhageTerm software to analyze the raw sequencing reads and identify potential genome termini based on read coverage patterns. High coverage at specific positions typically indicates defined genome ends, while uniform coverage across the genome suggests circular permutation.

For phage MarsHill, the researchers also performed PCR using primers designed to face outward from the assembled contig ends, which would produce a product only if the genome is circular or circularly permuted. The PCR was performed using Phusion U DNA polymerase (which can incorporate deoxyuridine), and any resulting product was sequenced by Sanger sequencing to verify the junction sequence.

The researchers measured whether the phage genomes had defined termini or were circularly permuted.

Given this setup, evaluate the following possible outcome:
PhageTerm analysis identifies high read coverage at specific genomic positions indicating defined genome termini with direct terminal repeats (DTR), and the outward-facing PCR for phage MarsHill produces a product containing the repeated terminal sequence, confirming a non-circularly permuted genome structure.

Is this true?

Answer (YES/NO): NO